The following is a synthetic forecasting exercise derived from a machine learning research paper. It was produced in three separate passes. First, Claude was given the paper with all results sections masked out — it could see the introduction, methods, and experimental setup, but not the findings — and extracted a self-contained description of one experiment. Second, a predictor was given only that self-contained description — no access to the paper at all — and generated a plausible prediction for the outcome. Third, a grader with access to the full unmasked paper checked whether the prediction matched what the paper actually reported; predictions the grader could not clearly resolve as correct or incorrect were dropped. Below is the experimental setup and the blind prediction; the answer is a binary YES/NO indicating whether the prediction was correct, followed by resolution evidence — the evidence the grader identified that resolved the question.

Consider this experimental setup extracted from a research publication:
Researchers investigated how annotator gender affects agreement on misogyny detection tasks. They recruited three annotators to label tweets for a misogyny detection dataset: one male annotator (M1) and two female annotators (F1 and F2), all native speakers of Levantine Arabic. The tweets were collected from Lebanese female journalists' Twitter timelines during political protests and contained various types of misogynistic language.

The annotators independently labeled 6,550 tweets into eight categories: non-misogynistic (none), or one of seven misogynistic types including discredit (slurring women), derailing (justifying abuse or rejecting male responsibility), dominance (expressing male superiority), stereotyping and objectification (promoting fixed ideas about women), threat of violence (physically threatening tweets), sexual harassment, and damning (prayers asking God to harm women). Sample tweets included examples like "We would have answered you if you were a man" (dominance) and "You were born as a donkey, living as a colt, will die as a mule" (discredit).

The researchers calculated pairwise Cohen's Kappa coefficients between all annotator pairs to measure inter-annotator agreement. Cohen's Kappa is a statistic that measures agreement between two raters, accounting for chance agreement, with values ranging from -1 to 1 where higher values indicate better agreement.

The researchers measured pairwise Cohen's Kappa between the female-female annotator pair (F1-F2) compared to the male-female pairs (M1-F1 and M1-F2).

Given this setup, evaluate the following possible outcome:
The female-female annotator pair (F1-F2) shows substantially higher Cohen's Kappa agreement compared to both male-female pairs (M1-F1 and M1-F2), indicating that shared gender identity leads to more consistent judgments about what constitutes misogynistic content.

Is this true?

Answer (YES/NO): YES